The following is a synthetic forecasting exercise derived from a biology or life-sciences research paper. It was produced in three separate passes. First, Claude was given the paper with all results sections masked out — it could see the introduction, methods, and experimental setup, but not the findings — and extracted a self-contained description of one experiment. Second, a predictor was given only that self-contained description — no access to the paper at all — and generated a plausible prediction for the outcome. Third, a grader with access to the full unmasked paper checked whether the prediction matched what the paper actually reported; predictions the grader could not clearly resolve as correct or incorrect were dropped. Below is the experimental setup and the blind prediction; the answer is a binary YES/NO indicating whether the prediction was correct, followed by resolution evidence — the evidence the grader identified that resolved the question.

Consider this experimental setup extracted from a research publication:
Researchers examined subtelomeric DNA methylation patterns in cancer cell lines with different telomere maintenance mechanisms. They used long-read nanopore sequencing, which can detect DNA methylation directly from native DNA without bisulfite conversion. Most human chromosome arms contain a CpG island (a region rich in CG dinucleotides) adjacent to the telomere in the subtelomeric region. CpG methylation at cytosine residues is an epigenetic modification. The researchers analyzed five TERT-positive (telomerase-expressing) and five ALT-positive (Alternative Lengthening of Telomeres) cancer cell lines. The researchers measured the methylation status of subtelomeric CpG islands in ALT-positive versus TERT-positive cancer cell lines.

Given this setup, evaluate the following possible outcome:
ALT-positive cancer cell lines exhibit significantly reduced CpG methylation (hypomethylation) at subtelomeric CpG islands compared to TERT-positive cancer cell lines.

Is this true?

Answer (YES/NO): YES